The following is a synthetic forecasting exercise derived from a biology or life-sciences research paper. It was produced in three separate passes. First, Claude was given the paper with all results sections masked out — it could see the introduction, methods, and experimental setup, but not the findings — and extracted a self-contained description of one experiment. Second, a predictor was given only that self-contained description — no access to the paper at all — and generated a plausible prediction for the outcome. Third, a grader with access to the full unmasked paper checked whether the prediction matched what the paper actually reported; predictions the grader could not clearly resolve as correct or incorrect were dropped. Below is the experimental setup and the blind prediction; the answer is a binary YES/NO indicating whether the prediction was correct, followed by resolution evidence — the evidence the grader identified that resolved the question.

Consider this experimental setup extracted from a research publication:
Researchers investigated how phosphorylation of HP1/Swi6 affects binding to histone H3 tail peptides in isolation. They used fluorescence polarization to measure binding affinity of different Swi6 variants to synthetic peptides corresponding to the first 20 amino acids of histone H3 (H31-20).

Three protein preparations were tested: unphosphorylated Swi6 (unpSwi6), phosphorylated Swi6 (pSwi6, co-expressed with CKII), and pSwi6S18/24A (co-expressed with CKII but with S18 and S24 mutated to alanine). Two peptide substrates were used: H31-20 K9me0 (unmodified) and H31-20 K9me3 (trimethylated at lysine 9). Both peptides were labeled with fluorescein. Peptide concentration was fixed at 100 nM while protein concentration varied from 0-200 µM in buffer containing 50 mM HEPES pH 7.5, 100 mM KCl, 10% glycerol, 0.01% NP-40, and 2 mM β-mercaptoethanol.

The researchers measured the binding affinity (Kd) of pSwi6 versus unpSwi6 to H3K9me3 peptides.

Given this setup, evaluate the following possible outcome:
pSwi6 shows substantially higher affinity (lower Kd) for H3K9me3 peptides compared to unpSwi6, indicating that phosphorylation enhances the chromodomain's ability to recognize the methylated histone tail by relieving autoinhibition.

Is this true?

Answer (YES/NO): NO